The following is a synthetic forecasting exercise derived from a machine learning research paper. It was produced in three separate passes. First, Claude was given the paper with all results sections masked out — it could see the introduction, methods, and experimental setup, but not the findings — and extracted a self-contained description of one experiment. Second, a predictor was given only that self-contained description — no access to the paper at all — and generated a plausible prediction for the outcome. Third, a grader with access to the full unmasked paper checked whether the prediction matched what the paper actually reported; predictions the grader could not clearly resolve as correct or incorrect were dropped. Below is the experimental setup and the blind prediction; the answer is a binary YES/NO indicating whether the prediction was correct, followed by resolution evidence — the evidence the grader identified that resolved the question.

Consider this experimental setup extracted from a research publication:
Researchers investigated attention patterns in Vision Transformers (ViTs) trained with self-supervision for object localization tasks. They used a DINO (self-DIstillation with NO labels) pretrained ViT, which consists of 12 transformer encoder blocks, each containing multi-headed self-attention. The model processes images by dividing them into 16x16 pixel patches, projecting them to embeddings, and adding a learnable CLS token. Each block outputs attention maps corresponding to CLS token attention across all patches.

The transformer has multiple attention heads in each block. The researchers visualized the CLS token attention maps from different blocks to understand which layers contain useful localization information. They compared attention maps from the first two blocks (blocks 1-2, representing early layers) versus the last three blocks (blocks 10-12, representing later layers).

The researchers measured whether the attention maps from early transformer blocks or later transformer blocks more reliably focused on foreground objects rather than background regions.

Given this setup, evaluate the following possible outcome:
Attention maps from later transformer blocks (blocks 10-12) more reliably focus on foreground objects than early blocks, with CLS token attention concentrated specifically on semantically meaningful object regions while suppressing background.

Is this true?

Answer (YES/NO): YES